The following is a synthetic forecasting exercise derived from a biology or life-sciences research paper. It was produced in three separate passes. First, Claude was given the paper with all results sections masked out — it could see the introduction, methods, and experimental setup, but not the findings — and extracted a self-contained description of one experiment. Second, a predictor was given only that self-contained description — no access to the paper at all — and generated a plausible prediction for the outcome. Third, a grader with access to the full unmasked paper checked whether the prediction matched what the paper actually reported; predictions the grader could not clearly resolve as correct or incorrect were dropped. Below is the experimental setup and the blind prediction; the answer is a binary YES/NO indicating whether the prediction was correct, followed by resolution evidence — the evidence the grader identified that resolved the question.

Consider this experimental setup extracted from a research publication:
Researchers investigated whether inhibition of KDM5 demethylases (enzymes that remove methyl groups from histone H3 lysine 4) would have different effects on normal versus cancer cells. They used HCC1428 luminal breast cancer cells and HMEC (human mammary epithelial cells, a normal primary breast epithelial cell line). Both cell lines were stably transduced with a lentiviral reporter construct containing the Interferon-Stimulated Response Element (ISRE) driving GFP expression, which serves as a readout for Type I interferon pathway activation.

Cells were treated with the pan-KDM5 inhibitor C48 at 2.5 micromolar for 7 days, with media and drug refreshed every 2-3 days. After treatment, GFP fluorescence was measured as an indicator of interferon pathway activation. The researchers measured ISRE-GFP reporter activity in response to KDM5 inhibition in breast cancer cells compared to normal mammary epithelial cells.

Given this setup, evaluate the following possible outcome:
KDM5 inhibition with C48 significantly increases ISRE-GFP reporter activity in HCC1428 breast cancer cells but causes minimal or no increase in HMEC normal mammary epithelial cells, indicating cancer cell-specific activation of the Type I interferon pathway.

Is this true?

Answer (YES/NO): YES